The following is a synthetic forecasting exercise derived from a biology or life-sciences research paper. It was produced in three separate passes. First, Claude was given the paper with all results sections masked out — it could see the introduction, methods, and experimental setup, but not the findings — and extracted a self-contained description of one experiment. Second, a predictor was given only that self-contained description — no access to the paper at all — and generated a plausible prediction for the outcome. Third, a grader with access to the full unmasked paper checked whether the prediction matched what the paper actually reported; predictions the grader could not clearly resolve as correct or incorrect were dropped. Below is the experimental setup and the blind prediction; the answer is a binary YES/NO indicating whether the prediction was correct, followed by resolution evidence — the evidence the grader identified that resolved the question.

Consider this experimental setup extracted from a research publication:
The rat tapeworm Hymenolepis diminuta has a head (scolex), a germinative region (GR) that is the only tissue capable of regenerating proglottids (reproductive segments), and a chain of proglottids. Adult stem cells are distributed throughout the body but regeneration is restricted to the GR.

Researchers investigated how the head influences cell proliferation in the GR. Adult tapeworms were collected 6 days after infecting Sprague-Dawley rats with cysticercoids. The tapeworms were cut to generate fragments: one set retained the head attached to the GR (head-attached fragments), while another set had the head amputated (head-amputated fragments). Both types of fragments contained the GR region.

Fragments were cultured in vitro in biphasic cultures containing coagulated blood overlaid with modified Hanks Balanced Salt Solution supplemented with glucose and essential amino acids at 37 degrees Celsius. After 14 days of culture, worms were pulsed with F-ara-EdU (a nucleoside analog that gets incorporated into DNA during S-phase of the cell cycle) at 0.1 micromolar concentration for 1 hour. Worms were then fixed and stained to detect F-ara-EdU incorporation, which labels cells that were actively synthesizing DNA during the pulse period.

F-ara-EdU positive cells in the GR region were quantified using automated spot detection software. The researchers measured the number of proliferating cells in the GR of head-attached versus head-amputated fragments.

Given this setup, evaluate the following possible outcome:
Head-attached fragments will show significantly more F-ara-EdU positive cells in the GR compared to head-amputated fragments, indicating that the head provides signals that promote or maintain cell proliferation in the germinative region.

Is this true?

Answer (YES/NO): NO